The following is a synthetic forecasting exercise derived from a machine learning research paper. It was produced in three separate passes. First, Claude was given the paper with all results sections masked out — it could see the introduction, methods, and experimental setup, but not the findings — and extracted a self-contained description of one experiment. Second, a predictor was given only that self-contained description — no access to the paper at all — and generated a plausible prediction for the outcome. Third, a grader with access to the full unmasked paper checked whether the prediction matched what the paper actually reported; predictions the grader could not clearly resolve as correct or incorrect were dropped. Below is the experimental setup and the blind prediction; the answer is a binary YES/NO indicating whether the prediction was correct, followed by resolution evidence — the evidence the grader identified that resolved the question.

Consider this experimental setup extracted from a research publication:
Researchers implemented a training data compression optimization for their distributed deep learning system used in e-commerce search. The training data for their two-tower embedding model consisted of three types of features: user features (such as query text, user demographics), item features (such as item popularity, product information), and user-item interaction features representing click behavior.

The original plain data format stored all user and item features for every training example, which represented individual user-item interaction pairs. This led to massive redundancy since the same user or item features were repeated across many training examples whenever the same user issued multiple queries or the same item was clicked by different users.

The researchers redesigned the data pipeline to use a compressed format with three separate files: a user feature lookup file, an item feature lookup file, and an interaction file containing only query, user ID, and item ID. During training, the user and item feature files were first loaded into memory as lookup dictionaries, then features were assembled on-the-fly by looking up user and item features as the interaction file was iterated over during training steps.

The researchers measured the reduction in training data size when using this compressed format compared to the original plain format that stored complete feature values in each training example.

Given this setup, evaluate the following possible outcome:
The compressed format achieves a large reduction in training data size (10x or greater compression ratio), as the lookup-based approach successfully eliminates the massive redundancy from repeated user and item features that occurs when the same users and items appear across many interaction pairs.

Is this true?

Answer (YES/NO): YES